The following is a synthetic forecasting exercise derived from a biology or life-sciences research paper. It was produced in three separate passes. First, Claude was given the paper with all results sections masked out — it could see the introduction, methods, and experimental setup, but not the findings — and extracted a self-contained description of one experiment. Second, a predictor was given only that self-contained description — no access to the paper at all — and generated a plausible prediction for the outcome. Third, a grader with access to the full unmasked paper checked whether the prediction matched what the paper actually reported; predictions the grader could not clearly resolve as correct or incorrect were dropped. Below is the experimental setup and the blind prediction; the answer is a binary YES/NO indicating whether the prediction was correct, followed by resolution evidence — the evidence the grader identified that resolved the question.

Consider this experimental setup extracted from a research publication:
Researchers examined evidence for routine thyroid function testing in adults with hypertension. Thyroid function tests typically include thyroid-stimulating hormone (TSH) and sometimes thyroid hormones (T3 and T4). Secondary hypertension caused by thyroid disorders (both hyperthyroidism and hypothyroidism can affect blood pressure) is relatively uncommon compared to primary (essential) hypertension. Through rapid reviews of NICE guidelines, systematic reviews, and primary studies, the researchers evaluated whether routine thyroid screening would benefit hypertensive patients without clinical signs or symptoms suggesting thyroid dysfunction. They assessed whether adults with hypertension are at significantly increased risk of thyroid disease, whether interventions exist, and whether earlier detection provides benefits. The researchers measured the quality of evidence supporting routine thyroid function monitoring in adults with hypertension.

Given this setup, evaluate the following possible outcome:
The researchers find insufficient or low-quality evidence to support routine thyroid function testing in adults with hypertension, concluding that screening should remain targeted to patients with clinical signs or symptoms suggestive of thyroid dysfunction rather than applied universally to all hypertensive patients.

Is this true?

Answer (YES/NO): YES